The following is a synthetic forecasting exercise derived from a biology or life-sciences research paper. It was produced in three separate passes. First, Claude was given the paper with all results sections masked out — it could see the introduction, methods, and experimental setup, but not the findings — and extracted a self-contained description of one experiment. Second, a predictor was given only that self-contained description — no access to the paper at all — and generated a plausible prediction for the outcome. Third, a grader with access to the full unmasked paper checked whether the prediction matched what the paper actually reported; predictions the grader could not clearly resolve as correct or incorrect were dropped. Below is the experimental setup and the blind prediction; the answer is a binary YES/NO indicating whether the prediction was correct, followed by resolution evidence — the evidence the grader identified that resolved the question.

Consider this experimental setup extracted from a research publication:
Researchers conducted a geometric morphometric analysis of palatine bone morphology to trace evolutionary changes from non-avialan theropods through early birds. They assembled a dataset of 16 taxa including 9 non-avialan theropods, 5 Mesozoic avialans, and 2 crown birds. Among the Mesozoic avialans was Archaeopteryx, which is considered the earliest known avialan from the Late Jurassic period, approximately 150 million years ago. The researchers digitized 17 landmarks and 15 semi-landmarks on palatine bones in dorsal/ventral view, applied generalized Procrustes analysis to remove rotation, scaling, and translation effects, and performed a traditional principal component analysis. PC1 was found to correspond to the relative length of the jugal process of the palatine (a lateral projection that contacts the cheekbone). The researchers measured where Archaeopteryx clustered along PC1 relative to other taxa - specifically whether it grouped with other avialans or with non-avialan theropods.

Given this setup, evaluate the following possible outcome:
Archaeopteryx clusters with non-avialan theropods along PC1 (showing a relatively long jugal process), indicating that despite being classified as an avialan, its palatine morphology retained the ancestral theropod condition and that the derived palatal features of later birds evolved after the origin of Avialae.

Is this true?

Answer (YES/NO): YES